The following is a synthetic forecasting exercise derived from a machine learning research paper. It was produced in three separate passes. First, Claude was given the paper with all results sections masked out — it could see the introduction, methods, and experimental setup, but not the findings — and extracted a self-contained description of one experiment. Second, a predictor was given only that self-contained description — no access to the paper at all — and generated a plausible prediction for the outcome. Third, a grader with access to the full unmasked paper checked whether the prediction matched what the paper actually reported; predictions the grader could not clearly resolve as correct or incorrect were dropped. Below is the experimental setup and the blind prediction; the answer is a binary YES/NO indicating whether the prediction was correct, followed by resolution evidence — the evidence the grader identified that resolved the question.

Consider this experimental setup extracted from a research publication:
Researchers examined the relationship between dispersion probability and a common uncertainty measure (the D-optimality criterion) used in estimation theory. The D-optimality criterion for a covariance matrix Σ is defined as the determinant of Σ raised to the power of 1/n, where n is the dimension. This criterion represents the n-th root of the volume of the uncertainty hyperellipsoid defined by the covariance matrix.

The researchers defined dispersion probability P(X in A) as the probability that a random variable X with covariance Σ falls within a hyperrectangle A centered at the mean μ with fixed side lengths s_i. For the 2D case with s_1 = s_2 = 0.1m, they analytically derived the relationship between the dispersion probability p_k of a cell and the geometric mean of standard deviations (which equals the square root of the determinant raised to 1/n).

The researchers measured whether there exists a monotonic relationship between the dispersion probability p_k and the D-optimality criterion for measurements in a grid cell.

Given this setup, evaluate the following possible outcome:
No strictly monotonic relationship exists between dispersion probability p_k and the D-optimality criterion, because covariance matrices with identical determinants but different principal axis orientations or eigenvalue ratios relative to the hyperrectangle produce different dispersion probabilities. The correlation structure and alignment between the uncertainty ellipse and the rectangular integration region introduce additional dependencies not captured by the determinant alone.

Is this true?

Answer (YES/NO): NO